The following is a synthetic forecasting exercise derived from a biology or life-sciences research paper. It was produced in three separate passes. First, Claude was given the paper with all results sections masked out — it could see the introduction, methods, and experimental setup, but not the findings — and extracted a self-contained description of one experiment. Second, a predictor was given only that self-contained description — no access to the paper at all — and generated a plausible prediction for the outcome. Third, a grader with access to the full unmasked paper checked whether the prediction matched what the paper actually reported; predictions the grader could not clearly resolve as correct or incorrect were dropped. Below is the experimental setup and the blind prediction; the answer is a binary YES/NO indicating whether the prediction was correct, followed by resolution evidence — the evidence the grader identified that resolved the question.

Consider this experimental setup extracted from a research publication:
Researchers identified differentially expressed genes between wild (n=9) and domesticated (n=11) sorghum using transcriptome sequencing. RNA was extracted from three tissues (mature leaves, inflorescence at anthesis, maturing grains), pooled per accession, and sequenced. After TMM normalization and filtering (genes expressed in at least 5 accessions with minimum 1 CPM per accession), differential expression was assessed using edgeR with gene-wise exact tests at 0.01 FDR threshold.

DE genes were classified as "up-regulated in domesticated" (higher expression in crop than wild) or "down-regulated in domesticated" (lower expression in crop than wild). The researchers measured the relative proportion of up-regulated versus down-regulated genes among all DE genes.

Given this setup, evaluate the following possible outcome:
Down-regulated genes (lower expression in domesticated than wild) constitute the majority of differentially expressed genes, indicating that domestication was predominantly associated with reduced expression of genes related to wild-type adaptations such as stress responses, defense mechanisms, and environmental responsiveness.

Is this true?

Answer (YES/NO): YES